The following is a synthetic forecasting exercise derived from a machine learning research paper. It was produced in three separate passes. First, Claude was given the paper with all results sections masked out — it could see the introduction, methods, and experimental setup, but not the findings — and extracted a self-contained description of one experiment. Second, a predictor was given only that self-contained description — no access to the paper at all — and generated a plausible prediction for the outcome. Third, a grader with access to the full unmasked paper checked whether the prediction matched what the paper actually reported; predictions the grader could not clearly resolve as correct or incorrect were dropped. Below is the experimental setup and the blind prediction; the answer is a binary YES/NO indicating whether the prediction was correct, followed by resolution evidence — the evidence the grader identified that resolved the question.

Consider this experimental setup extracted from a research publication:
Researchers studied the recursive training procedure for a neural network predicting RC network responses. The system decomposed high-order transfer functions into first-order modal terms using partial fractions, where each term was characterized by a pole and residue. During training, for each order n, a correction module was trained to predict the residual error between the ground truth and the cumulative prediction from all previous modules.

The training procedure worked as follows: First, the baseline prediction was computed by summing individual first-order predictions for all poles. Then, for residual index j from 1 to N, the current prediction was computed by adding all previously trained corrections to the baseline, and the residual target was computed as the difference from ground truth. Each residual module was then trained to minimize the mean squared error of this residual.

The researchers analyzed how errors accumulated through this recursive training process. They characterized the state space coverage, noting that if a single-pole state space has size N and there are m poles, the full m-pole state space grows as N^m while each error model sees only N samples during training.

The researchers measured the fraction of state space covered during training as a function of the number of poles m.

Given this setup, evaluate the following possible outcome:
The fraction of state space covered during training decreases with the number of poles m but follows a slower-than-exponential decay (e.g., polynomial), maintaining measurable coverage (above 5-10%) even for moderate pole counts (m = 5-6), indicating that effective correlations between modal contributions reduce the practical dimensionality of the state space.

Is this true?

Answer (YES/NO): NO